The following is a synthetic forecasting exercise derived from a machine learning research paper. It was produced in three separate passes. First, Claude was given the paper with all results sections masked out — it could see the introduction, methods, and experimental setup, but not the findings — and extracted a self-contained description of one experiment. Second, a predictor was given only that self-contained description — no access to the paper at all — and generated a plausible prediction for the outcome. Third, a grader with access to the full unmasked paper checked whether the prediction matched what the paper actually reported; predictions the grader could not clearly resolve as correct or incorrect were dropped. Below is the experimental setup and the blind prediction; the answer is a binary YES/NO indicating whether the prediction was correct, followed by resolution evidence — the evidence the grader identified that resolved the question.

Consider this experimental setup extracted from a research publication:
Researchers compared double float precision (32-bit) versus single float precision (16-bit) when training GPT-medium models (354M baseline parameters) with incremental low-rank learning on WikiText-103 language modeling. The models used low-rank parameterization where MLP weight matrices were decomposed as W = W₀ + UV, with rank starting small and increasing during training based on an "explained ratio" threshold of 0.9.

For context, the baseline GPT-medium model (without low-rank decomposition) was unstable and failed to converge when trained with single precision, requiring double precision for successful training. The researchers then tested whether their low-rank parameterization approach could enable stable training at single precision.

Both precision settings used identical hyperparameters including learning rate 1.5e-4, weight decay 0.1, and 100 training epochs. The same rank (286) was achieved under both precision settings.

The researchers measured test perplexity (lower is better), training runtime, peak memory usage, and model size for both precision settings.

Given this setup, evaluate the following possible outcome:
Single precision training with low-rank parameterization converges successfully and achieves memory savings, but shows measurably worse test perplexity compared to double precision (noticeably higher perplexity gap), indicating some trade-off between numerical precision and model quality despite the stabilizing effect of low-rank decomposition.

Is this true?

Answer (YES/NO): NO